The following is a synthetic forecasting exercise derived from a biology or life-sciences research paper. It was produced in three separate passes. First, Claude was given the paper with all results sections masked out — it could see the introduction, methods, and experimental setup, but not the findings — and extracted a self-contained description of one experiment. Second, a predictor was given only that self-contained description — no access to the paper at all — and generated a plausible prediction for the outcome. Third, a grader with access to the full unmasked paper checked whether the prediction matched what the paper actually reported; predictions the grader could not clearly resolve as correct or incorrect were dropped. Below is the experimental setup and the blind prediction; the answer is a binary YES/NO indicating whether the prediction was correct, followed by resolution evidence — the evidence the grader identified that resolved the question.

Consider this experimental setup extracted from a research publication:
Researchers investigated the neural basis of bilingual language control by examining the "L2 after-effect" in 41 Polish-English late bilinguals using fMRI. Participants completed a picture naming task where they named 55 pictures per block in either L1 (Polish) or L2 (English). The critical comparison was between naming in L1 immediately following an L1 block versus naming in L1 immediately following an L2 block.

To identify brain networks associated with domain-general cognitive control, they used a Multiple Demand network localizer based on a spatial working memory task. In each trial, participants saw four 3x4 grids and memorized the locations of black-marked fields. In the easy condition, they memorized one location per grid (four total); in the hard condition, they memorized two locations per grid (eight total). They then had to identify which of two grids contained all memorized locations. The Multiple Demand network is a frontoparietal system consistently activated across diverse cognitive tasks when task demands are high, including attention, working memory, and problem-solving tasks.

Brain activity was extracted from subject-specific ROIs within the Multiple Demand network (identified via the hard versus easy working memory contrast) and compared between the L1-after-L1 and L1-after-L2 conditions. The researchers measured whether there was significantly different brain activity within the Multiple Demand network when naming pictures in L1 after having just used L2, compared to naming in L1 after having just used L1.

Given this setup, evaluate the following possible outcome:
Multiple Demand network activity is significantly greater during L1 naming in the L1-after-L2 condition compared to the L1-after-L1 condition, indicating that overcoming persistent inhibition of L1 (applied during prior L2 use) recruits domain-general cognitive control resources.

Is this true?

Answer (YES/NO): NO